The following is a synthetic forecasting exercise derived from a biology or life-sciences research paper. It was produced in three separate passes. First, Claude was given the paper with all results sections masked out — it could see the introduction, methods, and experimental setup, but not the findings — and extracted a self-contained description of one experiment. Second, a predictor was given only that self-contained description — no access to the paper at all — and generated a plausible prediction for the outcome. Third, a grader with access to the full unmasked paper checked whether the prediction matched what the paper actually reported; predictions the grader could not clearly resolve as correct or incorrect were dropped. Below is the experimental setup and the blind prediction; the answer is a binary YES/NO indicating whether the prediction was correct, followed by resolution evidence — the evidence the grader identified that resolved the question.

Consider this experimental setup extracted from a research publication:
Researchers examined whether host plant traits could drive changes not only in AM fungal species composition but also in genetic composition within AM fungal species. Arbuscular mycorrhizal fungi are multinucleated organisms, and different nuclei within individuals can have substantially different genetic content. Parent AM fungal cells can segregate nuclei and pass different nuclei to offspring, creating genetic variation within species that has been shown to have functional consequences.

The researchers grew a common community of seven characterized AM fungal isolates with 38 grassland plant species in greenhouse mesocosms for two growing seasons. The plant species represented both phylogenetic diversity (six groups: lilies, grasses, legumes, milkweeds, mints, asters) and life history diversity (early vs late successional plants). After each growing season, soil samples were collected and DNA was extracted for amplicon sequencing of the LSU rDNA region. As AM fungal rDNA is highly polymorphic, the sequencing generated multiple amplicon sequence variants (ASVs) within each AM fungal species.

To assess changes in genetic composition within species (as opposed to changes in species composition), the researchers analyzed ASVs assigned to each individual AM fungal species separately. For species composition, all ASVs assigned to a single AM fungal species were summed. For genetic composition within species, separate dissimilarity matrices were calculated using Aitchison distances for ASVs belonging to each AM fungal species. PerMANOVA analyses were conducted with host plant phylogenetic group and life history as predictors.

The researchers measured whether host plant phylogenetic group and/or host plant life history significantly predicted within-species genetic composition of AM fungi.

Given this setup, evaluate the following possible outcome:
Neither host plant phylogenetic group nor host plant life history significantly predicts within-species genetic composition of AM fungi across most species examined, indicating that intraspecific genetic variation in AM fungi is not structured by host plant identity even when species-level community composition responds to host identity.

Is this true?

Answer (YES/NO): NO